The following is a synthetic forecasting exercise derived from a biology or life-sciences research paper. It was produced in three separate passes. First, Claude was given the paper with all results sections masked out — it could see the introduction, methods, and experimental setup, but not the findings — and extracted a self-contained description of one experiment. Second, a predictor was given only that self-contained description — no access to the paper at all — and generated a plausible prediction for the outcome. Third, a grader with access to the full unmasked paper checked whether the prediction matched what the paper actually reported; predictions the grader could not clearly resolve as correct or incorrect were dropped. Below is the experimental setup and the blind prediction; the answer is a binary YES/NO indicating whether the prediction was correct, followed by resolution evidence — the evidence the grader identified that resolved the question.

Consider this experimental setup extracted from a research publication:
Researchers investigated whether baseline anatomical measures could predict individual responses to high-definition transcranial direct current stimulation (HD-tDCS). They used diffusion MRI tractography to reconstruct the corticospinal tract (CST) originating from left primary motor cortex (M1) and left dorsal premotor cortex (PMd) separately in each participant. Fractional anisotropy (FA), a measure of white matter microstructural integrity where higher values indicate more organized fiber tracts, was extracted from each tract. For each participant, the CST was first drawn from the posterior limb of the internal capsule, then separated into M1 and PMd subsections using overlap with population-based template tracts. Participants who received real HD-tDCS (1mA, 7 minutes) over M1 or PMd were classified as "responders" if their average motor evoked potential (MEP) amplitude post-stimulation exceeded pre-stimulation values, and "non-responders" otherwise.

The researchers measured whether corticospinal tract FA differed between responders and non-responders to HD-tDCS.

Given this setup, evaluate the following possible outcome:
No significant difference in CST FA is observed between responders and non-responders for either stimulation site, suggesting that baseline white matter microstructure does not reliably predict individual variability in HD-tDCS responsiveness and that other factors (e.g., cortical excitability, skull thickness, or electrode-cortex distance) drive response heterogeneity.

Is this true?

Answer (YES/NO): NO